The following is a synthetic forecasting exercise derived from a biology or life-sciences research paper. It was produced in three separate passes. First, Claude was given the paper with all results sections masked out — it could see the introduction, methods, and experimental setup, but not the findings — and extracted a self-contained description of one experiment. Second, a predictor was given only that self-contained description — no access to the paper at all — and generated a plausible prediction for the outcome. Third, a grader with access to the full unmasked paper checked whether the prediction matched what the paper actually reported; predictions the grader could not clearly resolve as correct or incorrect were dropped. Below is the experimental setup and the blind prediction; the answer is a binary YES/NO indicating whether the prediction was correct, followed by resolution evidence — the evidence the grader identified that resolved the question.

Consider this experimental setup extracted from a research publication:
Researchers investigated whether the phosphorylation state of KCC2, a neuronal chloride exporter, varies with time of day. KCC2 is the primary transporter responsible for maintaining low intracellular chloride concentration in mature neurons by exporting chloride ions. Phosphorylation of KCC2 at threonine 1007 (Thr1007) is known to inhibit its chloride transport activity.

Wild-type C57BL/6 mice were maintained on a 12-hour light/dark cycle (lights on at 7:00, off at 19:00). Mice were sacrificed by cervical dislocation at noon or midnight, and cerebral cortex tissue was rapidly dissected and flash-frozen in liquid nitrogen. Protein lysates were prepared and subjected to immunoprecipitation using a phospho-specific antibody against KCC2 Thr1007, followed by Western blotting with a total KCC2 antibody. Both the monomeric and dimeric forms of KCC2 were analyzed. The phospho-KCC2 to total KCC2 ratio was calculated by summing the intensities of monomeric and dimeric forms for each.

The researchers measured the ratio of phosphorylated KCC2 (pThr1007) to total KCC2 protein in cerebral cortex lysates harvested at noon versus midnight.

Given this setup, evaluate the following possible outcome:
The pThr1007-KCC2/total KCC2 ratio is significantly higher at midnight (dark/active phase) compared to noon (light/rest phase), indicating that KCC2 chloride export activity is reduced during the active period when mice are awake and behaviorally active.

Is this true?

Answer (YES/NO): YES